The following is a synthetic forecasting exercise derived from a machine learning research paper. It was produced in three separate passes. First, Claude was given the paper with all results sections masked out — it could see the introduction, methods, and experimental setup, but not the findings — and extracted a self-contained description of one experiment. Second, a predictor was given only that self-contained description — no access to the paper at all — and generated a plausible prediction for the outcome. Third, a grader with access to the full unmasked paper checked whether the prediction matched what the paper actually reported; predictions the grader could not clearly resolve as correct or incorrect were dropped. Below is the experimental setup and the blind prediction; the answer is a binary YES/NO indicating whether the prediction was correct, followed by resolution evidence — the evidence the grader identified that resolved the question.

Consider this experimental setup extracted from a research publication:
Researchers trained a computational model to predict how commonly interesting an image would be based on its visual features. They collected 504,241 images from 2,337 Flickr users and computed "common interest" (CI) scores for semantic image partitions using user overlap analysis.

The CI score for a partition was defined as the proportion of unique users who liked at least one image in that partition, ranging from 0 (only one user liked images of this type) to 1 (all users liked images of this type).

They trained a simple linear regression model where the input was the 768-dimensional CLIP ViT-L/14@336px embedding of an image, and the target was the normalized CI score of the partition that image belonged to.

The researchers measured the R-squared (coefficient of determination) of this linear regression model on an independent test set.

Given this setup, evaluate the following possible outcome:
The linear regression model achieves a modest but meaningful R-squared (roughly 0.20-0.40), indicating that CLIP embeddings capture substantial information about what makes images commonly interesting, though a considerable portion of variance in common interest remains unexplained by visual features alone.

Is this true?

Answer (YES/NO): NO